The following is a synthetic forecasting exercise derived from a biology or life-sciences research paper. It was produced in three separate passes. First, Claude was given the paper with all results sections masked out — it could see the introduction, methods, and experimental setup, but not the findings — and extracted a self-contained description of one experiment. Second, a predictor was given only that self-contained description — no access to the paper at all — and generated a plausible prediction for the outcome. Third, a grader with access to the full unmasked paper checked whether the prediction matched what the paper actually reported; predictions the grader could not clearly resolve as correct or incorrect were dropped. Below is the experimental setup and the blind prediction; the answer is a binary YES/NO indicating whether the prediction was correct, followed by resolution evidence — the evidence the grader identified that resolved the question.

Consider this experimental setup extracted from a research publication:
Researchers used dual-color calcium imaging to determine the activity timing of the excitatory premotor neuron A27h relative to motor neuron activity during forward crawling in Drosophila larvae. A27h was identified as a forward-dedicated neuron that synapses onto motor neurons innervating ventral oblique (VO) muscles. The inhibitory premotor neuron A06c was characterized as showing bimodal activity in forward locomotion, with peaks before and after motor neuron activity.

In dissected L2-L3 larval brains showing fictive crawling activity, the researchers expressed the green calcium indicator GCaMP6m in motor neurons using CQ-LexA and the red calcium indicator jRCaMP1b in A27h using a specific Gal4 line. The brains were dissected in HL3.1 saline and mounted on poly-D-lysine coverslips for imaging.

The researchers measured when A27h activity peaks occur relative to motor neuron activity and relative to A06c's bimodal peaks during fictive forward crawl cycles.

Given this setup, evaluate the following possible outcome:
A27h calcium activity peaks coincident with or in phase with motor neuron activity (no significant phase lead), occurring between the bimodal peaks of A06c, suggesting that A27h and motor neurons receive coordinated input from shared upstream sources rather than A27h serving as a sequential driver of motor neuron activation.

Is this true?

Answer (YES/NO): NO